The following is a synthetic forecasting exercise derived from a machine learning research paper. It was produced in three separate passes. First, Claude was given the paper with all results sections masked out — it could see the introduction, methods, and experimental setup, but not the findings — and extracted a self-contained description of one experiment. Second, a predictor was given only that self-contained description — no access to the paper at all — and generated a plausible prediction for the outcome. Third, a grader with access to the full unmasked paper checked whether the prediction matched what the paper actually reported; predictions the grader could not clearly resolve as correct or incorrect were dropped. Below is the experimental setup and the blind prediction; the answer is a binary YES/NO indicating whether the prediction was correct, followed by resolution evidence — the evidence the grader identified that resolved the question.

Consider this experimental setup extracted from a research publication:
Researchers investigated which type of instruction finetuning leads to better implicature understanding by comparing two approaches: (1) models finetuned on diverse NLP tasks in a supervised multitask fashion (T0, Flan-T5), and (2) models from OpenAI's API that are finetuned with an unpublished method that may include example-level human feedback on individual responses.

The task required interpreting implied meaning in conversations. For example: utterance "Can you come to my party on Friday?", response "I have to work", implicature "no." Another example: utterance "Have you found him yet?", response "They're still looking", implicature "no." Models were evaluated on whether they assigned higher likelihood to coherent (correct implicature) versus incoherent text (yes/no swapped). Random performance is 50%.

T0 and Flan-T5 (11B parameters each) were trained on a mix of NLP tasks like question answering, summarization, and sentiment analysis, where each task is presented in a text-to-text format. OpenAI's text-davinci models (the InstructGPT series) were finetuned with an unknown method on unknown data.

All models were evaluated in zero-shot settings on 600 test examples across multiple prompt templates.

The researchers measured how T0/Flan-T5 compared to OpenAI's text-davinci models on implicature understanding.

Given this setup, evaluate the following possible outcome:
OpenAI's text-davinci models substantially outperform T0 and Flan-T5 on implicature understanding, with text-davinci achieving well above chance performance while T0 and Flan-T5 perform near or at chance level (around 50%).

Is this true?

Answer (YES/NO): NO